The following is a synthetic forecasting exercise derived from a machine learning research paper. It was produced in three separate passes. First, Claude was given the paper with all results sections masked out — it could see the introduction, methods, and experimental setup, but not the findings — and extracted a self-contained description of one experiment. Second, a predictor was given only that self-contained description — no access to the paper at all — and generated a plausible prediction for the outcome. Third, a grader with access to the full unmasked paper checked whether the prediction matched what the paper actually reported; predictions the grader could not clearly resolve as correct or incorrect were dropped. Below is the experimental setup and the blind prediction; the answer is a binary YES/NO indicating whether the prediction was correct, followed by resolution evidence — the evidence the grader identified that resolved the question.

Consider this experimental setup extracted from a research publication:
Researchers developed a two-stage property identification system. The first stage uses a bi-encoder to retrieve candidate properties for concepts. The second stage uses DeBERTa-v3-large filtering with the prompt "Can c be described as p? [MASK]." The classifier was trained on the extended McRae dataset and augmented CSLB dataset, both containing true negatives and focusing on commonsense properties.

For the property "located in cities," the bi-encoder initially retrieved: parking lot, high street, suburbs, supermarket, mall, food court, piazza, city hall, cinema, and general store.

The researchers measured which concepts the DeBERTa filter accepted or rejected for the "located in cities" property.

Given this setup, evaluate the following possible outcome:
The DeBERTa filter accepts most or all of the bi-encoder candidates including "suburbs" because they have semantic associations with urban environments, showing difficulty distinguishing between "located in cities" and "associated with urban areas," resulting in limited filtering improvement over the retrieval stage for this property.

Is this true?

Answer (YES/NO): NO